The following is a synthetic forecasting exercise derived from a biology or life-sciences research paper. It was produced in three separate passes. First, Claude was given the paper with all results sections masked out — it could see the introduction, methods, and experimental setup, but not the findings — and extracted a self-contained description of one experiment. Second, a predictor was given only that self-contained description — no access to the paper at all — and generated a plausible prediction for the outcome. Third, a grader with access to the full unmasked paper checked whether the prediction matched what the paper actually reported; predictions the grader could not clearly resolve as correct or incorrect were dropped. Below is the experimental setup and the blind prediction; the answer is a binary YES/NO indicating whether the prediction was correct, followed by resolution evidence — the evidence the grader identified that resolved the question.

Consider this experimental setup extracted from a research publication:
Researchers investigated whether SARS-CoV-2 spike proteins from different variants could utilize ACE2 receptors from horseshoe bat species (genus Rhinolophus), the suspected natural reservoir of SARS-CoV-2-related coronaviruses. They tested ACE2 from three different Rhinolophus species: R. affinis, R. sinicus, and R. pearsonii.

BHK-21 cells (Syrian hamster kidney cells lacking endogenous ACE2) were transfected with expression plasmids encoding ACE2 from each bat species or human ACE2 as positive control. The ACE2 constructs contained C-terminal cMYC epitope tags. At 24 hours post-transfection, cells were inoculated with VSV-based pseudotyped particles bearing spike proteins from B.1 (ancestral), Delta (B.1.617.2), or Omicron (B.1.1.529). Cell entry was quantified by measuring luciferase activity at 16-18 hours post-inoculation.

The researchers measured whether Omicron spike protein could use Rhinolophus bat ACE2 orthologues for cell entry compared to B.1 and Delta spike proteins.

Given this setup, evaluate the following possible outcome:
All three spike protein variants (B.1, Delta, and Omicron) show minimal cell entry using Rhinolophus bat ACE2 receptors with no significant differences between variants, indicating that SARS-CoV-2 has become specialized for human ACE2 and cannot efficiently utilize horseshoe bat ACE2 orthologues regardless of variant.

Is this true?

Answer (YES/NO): NO